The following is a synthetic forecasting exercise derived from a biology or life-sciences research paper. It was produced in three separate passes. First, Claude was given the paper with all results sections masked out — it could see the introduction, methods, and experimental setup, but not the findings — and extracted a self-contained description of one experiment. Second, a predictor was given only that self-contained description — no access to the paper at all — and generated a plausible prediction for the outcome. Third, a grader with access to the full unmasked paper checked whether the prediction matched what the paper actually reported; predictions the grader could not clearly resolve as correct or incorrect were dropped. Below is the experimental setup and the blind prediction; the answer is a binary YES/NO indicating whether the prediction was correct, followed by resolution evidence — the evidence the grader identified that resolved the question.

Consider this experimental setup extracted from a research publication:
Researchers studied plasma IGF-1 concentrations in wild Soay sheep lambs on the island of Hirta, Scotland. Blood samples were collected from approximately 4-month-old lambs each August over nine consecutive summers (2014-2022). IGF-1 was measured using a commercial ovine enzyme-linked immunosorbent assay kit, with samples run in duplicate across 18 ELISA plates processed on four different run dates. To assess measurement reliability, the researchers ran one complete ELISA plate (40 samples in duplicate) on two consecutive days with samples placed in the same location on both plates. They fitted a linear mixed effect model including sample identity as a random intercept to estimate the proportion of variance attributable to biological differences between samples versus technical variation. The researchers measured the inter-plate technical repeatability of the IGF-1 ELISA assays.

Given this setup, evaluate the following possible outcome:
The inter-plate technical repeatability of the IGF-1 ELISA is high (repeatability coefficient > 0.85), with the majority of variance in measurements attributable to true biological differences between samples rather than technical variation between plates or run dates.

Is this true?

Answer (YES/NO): YES